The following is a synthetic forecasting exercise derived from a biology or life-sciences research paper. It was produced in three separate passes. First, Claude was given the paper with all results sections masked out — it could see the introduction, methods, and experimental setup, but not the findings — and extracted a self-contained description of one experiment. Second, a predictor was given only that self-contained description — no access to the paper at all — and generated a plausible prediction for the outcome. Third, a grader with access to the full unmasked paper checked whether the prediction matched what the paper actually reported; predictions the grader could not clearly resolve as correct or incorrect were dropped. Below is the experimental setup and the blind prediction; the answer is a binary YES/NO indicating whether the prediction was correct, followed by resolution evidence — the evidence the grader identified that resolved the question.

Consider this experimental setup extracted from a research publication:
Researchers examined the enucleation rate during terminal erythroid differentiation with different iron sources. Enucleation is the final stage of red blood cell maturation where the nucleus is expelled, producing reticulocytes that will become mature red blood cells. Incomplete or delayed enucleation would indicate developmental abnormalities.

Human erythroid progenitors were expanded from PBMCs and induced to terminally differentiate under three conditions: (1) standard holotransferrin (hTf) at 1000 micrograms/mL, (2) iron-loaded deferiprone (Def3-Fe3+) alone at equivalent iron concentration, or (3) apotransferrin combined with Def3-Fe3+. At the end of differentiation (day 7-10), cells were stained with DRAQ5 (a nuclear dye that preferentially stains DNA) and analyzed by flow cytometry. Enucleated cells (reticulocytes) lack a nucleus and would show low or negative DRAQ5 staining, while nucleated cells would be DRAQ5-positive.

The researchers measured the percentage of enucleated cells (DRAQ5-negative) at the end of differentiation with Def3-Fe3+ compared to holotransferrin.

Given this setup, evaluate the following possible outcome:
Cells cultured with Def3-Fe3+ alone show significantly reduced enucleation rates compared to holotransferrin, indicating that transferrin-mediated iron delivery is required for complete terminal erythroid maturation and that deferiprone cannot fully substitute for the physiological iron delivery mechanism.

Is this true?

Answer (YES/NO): NO